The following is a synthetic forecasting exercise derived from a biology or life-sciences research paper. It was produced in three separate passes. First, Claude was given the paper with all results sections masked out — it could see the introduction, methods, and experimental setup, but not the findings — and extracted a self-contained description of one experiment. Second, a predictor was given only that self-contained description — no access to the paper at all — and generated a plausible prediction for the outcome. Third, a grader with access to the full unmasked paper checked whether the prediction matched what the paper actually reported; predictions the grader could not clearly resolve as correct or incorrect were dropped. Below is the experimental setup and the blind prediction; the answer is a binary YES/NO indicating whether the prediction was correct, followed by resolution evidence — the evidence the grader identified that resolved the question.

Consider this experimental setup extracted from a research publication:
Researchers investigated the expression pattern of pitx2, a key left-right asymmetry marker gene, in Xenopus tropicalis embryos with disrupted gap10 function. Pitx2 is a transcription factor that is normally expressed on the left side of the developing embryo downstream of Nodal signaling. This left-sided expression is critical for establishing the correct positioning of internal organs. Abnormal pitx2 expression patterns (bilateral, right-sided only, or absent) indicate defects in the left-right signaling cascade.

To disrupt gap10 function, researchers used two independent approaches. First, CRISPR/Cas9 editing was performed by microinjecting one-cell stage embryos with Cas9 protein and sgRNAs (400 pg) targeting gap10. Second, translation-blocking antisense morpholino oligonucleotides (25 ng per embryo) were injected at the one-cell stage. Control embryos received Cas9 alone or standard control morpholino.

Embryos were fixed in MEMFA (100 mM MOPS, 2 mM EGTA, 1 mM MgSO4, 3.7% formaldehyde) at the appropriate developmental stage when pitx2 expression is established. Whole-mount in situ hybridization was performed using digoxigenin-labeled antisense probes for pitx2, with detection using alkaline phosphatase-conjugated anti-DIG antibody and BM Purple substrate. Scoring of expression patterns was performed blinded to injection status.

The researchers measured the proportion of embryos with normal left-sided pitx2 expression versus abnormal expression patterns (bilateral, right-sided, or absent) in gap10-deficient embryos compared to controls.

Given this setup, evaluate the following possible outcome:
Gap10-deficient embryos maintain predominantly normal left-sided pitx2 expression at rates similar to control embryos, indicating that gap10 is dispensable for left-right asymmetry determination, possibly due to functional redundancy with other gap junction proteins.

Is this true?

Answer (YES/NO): NO